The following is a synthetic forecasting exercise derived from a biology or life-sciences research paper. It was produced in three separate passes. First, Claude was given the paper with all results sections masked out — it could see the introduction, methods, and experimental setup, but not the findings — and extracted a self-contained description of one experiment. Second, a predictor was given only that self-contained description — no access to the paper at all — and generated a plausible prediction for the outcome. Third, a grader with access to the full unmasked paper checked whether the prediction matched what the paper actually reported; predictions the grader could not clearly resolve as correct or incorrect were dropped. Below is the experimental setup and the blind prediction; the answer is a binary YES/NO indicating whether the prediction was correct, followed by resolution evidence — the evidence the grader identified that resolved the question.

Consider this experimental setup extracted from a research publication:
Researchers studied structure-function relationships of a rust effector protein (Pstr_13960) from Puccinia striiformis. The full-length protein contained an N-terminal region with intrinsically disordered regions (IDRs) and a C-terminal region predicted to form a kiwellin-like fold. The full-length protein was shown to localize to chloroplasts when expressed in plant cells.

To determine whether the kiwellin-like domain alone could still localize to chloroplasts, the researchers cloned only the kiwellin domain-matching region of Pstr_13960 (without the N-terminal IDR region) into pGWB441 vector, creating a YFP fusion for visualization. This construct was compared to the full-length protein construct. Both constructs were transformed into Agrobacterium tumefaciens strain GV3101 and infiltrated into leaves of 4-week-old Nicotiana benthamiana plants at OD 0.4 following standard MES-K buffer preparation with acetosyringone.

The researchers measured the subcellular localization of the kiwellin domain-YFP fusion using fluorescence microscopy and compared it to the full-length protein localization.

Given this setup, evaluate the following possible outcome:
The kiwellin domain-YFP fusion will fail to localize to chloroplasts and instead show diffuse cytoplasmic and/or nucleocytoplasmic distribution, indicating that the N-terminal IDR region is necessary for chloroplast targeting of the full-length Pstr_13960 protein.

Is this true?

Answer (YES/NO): YES